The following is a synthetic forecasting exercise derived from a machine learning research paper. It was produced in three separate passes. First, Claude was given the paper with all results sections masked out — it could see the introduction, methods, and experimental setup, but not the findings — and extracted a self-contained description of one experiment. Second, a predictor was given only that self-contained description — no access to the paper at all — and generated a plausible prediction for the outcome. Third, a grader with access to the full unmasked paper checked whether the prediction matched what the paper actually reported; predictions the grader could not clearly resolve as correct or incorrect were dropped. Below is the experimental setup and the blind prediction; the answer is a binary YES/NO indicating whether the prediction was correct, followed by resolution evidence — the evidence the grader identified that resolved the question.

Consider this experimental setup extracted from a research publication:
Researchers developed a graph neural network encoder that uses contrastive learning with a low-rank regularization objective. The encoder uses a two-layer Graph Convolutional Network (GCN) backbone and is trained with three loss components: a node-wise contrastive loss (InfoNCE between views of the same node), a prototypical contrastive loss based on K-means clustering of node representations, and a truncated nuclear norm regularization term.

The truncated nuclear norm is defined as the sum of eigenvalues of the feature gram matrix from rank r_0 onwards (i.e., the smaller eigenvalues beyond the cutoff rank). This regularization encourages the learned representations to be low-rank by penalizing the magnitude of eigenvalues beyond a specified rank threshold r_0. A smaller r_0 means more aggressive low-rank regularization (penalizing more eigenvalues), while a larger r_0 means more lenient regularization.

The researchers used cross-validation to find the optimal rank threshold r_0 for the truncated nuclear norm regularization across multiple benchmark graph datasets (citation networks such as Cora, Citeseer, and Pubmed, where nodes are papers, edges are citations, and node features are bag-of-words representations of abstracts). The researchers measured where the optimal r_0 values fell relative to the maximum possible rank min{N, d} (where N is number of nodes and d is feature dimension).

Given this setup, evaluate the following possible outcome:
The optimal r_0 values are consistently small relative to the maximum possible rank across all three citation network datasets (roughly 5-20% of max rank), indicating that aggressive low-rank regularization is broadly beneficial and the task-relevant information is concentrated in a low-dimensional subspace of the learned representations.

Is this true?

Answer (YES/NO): NO